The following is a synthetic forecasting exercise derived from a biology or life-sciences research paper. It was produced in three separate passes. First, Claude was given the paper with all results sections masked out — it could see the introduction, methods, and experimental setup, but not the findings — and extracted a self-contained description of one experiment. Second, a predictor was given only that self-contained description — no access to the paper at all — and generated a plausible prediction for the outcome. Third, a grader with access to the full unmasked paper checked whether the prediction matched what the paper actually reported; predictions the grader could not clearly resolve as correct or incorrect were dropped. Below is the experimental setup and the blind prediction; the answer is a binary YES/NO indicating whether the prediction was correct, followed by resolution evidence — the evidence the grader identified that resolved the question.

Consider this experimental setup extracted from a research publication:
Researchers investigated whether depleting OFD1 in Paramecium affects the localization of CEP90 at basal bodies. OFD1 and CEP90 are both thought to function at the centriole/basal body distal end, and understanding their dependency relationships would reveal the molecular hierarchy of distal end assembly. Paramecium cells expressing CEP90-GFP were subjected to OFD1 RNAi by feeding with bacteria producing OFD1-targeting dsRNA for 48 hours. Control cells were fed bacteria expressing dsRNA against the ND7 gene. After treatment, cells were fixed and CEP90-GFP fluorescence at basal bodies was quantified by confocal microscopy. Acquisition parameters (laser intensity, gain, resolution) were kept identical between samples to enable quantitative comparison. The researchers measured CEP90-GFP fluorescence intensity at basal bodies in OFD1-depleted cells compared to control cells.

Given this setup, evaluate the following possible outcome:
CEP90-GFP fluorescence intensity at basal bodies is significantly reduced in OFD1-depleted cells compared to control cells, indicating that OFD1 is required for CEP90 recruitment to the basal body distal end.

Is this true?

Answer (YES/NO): YES